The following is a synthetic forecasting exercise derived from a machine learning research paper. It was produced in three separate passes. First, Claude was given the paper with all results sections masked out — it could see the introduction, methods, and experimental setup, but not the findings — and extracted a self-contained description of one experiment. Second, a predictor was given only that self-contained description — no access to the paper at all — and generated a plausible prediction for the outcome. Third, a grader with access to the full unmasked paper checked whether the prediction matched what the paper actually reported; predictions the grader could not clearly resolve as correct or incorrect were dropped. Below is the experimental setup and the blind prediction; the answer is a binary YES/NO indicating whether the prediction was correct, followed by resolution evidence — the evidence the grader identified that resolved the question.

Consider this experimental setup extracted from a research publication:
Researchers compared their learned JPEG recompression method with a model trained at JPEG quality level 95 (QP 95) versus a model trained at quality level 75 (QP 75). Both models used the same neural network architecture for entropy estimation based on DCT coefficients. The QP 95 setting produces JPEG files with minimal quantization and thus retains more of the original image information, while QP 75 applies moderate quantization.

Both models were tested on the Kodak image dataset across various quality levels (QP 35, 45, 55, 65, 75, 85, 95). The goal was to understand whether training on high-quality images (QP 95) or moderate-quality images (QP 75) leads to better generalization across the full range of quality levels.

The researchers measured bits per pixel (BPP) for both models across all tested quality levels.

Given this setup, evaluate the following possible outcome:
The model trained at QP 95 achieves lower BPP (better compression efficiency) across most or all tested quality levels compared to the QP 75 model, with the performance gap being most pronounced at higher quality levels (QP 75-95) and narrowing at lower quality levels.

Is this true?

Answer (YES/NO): NO